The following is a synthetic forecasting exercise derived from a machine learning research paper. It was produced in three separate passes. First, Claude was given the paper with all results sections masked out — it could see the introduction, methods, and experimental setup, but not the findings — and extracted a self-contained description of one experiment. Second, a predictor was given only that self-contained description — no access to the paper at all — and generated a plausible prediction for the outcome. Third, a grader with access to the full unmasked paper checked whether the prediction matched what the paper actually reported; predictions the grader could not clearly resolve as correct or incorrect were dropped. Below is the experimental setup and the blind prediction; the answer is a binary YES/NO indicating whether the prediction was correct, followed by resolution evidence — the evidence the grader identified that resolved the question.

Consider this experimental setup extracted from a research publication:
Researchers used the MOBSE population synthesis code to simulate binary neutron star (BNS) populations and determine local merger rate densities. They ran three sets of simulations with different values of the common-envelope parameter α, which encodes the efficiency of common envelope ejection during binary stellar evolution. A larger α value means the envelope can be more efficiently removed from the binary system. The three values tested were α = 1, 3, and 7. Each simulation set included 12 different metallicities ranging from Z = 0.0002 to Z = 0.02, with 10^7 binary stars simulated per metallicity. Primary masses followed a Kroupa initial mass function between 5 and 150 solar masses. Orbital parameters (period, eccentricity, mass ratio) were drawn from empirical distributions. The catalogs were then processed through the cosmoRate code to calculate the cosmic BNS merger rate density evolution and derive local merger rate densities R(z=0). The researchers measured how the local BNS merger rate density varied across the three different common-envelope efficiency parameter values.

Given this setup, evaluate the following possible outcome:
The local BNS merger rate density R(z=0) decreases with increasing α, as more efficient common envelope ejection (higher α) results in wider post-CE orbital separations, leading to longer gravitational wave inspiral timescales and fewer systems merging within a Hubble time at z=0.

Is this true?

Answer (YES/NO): NO